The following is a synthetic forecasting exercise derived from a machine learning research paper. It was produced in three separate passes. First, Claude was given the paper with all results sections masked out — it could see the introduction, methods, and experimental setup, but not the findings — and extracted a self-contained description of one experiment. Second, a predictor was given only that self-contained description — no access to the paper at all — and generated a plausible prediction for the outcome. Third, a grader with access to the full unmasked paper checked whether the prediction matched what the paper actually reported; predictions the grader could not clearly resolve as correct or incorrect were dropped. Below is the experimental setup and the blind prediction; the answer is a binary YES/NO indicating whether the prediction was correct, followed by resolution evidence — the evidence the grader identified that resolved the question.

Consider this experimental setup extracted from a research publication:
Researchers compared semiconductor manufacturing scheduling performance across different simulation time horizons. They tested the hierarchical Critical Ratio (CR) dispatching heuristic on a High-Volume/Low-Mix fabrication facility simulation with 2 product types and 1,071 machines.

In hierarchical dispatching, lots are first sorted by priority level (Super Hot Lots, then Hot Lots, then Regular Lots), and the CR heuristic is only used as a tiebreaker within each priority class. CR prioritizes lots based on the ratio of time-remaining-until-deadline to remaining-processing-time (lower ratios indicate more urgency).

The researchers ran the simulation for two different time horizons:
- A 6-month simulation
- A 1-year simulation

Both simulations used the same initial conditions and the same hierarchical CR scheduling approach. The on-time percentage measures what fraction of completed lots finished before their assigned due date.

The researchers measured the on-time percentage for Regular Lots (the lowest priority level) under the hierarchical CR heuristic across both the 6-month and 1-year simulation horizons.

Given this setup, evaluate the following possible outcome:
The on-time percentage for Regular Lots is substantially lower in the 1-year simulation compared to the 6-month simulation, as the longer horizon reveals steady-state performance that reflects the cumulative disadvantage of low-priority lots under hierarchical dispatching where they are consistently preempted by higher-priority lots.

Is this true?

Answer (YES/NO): NO